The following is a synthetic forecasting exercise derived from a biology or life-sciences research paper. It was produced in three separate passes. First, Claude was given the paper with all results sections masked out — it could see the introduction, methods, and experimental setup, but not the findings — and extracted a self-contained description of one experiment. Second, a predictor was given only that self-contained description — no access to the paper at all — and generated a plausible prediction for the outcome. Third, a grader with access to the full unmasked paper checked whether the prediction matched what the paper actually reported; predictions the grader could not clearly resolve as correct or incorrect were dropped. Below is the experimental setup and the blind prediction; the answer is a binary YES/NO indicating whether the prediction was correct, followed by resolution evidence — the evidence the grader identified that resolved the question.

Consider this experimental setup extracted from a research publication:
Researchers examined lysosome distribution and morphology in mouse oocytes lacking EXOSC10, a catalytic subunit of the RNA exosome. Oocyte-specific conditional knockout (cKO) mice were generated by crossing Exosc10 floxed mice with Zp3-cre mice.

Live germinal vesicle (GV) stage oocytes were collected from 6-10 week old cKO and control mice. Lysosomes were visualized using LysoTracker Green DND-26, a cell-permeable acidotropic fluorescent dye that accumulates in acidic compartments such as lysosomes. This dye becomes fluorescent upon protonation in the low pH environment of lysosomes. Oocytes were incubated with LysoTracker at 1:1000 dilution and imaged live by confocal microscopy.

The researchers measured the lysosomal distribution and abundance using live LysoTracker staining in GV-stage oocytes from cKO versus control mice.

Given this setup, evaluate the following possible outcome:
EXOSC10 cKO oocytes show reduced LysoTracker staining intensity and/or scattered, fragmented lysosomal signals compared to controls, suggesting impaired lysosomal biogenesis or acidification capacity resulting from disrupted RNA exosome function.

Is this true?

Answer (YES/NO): NO